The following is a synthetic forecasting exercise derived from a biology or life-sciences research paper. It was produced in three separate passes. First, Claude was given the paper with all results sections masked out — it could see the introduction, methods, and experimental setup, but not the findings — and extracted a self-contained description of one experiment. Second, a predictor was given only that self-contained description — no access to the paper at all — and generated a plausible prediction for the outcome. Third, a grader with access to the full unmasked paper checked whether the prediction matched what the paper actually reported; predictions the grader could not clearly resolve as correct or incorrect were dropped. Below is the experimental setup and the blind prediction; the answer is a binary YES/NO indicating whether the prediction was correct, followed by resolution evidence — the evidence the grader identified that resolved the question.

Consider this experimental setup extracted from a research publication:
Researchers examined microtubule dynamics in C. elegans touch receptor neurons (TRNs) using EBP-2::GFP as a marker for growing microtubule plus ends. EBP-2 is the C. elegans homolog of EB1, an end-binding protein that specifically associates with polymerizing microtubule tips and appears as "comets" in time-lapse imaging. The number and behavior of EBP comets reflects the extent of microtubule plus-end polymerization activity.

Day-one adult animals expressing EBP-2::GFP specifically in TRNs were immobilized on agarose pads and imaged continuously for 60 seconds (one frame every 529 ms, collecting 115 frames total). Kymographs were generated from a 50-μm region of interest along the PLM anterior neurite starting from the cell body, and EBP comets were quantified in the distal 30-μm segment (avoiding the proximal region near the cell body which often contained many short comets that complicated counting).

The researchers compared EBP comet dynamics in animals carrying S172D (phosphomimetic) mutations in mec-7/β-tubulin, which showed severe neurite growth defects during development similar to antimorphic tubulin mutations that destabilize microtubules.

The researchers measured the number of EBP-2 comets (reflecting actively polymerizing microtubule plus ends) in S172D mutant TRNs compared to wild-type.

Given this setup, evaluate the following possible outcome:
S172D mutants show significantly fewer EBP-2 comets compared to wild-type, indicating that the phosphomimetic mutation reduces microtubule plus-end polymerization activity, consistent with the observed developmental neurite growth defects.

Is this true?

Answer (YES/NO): NO